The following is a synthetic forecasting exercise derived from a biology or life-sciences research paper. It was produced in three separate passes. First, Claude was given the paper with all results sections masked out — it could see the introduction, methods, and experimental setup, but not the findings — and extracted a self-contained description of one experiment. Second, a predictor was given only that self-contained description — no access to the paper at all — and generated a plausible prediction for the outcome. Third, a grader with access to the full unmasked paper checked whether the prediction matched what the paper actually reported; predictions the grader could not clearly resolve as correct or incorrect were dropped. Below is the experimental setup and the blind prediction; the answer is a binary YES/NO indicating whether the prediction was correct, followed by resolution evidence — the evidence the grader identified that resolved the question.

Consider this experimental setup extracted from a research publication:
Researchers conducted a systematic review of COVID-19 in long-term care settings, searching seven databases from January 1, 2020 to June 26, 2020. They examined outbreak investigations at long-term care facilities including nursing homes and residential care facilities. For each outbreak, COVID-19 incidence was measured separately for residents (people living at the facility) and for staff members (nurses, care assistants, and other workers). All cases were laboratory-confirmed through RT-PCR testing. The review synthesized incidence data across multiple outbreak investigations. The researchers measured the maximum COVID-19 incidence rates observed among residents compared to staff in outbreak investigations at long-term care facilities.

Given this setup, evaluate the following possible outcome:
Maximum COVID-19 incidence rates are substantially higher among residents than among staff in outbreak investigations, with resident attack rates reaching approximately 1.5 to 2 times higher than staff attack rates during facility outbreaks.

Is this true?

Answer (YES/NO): NO